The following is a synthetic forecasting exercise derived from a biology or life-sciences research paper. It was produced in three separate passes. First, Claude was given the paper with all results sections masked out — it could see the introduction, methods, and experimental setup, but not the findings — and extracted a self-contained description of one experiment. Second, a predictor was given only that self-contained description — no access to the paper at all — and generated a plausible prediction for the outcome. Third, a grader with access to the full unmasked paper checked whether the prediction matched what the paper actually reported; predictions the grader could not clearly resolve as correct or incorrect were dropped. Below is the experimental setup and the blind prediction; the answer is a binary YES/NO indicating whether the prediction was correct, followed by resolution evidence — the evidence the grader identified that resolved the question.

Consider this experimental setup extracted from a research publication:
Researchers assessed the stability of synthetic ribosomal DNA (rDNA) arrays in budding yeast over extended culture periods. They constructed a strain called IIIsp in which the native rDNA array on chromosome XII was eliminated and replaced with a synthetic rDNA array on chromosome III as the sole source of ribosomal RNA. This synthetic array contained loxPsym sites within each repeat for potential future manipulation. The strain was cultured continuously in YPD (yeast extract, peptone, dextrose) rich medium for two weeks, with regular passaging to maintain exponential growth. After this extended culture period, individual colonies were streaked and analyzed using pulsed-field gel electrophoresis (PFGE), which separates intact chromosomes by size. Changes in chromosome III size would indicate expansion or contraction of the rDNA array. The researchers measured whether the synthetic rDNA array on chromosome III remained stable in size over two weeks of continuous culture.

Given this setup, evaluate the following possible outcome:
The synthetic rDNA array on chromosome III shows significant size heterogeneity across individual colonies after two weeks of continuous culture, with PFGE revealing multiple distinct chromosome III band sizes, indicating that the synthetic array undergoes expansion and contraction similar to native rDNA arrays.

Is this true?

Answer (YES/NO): NO